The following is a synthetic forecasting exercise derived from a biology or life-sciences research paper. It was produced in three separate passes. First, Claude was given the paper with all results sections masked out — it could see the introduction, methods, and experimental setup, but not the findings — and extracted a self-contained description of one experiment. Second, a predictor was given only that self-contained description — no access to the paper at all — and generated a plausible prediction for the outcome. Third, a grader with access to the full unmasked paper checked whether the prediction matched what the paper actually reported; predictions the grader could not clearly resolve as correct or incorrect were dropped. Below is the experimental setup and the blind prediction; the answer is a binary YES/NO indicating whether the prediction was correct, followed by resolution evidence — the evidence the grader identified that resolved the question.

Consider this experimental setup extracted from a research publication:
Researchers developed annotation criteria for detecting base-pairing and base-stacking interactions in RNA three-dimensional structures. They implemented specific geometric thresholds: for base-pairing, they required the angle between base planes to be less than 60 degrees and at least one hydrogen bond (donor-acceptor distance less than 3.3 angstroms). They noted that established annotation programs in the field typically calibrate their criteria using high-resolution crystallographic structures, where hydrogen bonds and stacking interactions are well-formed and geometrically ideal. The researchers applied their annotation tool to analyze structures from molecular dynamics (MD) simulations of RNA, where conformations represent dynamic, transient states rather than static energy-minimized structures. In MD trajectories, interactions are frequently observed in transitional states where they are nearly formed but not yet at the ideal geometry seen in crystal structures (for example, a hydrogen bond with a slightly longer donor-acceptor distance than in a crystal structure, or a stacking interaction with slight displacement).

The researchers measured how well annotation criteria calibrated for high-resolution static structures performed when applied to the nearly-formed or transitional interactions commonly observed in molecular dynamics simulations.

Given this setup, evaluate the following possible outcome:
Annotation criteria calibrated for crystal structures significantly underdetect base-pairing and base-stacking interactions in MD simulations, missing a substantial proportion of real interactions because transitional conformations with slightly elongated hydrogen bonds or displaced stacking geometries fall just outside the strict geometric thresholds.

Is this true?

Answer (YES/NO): YES